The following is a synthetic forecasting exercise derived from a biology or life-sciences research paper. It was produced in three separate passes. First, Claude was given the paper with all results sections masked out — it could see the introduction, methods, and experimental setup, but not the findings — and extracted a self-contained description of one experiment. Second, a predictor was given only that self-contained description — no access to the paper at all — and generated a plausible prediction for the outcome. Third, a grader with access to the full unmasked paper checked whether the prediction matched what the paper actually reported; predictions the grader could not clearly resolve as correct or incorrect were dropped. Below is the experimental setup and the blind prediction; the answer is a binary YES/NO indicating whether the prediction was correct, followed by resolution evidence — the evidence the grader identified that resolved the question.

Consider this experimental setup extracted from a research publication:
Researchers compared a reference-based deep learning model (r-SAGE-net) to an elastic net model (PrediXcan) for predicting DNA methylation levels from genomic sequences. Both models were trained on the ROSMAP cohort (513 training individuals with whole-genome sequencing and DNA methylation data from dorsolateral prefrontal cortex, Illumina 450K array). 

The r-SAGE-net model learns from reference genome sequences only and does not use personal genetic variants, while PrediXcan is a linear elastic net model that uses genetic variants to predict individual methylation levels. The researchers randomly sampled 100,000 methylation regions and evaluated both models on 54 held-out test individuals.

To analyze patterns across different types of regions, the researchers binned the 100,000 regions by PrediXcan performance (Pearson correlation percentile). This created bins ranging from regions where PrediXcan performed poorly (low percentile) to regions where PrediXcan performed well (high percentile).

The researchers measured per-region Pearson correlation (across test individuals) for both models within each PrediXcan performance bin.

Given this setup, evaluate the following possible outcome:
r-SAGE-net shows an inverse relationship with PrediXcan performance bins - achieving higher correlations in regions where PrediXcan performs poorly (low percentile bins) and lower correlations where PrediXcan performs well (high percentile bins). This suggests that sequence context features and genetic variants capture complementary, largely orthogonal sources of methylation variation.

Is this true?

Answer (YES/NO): NO